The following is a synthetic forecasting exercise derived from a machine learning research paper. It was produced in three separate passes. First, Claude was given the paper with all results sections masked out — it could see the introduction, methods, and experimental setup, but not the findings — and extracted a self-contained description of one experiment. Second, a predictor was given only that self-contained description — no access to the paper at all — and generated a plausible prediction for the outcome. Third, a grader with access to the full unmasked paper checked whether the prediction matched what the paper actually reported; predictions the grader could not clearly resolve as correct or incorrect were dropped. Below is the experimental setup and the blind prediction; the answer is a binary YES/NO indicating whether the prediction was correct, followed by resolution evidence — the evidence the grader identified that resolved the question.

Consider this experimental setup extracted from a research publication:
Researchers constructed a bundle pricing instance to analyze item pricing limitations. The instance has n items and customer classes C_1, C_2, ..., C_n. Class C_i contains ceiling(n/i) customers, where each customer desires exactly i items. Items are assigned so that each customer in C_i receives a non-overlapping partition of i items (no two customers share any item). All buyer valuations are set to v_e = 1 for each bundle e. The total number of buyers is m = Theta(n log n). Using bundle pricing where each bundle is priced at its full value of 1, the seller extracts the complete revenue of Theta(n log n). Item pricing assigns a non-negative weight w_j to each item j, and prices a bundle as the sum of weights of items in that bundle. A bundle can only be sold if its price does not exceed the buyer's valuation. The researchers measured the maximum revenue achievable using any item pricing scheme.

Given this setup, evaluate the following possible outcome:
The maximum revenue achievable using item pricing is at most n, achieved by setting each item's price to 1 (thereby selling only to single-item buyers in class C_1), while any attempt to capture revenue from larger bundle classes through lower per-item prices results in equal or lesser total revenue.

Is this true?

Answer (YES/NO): NO